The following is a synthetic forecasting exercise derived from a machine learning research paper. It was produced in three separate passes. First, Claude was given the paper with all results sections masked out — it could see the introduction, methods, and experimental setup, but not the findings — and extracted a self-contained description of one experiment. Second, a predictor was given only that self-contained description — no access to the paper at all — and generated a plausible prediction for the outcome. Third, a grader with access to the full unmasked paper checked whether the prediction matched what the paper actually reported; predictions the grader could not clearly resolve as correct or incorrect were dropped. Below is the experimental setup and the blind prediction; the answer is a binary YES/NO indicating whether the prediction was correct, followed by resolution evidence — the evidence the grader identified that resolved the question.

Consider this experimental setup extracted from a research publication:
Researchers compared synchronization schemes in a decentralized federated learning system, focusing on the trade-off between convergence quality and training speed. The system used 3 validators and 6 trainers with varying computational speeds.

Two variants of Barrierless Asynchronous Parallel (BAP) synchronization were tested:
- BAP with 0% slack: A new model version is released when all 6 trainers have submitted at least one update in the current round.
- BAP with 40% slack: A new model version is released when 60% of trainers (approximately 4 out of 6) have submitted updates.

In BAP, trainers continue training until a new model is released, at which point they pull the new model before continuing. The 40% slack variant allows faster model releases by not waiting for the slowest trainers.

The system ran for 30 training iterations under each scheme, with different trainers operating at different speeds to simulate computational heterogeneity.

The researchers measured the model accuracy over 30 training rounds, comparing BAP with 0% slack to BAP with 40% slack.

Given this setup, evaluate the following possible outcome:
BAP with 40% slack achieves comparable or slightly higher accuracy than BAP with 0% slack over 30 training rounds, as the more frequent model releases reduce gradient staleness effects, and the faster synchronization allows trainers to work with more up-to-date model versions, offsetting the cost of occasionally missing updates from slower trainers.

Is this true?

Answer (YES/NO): NO